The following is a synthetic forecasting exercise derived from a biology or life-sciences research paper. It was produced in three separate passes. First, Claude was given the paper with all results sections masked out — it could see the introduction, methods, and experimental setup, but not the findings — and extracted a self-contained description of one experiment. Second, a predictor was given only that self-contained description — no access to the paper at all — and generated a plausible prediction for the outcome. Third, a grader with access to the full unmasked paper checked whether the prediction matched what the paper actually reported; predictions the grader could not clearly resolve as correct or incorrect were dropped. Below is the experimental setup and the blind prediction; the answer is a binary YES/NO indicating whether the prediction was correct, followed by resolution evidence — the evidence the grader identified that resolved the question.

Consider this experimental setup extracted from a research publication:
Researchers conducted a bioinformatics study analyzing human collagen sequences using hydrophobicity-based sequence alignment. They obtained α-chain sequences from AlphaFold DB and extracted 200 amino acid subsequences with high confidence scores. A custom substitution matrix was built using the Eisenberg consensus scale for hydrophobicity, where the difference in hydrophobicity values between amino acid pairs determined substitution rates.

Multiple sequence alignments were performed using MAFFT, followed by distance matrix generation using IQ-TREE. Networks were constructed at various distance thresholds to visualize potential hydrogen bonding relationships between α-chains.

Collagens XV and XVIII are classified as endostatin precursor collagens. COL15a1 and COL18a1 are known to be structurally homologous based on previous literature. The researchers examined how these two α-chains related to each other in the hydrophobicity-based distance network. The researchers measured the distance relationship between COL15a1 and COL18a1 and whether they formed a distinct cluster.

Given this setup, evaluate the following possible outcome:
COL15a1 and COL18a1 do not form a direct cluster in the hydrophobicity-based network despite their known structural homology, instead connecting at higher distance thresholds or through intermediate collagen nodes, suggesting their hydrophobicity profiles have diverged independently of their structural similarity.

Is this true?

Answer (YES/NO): NO